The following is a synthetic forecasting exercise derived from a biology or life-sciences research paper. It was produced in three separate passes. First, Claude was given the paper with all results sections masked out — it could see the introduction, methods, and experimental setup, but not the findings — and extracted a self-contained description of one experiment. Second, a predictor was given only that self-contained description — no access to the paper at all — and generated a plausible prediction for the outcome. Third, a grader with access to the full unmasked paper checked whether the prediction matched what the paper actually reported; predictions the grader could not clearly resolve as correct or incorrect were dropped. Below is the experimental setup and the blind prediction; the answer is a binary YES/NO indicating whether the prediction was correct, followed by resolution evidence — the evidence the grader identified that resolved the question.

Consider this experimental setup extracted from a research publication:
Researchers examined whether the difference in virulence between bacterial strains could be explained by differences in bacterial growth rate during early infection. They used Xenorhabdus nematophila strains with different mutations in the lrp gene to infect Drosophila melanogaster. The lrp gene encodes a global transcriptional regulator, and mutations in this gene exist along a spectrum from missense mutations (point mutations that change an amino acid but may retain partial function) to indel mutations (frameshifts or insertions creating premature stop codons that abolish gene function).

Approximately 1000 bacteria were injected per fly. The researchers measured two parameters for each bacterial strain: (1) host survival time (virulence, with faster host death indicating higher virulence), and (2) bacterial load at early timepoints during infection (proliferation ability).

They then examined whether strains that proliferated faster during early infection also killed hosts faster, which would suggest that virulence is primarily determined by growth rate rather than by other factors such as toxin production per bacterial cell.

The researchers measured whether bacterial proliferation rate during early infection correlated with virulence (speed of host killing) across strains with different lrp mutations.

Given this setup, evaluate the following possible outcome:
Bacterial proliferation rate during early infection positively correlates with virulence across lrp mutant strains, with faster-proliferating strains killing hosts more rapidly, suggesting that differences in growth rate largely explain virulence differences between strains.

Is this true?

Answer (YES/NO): YES